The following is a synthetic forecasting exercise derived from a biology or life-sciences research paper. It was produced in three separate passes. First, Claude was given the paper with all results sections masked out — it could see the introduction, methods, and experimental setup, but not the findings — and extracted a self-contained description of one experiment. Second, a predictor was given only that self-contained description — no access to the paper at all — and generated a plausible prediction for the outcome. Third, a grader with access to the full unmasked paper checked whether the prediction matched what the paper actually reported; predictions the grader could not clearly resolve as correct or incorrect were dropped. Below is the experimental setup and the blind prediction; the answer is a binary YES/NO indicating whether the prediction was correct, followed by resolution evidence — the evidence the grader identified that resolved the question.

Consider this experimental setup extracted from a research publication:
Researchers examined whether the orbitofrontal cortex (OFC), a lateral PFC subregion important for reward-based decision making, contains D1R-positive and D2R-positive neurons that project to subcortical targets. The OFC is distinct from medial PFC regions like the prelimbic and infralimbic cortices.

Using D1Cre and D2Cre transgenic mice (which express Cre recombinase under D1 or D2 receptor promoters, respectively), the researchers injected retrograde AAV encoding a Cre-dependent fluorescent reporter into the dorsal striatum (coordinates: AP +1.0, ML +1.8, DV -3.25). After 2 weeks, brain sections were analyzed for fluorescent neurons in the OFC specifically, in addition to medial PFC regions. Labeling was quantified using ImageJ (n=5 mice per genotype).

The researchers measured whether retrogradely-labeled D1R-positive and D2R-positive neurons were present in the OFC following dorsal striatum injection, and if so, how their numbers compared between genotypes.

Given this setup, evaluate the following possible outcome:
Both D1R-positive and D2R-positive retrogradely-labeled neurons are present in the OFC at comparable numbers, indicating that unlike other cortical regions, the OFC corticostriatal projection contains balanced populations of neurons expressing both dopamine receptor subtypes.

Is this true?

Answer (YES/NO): NO